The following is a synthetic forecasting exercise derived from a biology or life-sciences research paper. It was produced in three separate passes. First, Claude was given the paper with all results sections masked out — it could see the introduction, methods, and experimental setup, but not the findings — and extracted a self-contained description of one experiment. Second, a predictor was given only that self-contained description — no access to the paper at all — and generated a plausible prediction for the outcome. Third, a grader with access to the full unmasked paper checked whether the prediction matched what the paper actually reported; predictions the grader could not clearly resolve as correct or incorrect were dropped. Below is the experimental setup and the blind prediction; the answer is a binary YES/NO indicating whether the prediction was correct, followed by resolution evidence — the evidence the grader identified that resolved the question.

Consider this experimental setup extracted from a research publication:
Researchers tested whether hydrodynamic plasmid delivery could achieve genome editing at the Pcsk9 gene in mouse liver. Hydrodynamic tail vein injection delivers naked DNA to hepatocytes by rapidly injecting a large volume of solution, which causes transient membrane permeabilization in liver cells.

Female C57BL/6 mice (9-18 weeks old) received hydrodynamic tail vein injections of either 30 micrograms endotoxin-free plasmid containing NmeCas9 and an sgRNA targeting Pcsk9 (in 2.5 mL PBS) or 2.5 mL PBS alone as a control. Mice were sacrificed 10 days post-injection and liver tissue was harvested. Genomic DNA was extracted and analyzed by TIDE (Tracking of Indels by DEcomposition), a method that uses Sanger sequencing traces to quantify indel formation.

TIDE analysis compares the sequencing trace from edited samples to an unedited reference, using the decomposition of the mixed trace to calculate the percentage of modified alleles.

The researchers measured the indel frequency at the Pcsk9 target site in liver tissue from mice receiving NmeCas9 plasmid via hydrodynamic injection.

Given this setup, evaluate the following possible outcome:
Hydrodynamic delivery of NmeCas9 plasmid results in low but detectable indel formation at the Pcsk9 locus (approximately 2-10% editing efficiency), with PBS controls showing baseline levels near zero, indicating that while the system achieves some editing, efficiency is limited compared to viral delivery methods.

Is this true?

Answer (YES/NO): YES